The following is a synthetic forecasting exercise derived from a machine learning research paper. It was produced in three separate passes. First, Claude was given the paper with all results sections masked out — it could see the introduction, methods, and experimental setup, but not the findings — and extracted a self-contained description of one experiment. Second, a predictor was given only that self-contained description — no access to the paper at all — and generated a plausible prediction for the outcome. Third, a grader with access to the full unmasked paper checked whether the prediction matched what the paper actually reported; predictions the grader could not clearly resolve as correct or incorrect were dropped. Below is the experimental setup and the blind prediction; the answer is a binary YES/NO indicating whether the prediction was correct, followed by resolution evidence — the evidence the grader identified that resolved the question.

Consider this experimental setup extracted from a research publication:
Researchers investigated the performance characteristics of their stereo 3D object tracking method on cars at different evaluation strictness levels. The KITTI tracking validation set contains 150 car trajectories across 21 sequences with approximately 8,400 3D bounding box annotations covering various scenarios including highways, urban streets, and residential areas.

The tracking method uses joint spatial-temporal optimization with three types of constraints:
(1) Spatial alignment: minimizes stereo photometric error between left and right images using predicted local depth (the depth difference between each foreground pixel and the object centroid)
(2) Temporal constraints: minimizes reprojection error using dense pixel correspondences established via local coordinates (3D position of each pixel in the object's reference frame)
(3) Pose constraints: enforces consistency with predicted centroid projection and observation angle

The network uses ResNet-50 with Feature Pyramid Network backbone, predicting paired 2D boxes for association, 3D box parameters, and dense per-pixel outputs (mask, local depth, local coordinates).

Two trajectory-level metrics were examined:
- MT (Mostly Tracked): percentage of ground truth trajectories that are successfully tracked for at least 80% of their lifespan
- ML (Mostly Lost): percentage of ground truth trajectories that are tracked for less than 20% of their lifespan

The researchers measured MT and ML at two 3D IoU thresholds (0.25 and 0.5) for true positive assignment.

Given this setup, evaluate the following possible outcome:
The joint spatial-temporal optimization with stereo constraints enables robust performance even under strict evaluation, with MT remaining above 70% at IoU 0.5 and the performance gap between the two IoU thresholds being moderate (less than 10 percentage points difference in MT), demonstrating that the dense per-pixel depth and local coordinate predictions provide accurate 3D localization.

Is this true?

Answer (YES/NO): NO